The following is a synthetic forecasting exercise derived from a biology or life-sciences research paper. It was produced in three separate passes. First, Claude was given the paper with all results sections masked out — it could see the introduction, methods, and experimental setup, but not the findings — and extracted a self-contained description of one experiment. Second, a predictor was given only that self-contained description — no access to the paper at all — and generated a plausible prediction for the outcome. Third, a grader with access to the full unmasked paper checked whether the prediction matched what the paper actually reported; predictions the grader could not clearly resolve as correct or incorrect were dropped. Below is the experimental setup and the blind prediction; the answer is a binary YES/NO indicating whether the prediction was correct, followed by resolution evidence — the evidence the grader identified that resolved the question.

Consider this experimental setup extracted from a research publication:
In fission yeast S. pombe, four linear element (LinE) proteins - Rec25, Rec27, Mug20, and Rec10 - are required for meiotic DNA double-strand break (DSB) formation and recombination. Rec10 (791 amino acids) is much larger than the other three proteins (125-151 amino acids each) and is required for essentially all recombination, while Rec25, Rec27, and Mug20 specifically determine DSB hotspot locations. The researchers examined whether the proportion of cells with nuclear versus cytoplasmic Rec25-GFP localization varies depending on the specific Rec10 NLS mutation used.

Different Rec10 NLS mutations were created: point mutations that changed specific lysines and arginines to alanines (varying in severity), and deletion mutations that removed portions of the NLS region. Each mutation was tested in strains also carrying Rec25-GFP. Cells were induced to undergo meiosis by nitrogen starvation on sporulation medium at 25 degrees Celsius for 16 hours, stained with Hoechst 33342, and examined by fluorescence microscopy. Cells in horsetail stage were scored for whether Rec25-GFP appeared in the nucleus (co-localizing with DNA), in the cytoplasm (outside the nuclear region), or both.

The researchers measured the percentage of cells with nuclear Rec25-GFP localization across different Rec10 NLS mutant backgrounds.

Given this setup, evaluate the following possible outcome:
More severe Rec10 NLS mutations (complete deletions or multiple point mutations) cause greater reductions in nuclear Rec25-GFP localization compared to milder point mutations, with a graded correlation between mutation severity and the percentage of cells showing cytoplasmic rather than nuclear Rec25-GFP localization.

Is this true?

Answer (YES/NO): NO